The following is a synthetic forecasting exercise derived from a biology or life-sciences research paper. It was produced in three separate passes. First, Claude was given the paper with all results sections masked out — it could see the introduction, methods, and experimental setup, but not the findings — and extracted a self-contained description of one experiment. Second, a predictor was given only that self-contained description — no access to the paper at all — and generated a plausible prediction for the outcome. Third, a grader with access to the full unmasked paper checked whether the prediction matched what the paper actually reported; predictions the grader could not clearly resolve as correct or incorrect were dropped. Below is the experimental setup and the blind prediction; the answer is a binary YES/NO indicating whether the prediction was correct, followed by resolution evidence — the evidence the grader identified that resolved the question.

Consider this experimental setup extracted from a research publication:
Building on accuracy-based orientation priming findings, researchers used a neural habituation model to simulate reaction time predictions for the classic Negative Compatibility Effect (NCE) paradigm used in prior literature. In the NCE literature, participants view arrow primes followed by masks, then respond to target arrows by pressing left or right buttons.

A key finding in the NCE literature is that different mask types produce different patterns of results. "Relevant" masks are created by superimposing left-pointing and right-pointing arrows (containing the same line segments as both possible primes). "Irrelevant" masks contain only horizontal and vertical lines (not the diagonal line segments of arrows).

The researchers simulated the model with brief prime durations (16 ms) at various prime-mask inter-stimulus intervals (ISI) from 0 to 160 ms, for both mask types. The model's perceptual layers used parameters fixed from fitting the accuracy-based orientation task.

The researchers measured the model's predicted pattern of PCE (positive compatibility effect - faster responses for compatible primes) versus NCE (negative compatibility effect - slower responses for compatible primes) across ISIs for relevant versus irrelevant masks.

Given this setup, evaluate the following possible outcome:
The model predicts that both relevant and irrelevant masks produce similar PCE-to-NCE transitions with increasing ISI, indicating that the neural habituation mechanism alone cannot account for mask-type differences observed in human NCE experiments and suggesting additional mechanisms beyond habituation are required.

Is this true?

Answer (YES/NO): NO